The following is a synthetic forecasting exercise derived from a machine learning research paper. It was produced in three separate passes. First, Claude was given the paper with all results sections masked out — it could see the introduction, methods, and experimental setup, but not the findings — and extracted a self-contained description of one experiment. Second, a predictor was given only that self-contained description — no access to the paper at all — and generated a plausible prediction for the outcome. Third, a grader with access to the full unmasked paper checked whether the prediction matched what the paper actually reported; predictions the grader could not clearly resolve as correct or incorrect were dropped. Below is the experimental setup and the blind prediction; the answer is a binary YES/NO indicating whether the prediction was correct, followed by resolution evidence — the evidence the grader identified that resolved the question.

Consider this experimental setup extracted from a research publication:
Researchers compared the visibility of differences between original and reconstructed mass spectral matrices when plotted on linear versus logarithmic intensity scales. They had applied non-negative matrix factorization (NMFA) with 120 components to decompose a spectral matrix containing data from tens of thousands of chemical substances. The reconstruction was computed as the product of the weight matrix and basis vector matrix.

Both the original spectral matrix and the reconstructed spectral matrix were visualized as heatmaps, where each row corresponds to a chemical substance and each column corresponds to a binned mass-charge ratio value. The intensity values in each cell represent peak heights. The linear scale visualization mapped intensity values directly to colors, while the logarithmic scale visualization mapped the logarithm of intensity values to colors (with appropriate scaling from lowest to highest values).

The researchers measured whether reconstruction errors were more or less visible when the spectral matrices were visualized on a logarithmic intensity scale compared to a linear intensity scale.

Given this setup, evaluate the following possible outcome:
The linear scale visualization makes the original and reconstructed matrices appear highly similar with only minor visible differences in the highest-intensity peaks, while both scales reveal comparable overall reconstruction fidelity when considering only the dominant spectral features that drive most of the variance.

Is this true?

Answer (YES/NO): NO